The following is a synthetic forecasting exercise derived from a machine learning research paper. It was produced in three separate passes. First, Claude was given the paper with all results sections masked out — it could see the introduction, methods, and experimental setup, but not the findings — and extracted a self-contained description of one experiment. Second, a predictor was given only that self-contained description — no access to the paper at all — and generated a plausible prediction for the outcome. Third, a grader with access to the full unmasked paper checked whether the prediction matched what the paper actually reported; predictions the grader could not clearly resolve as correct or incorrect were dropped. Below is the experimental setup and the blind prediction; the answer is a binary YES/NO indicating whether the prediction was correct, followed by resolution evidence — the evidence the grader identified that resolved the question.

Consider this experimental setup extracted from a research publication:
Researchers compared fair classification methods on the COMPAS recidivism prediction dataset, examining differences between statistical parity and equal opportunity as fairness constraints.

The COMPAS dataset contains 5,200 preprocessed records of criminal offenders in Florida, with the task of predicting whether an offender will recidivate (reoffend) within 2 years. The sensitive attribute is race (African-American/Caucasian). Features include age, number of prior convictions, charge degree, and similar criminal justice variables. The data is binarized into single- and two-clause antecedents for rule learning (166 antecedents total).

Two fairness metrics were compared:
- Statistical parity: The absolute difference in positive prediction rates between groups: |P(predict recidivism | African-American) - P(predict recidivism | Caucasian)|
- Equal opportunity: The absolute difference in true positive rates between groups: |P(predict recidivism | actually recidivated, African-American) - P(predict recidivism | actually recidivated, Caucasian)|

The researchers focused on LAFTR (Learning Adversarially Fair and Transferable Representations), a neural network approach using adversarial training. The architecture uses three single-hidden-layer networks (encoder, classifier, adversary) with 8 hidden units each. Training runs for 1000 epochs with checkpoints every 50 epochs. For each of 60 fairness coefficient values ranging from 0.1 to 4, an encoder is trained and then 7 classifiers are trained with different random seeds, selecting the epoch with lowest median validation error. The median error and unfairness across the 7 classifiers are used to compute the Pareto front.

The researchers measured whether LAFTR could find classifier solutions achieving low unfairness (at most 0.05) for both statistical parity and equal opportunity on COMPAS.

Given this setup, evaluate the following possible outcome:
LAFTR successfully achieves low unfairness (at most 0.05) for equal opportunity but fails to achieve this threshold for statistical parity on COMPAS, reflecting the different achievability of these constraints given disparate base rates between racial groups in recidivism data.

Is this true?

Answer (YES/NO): NO